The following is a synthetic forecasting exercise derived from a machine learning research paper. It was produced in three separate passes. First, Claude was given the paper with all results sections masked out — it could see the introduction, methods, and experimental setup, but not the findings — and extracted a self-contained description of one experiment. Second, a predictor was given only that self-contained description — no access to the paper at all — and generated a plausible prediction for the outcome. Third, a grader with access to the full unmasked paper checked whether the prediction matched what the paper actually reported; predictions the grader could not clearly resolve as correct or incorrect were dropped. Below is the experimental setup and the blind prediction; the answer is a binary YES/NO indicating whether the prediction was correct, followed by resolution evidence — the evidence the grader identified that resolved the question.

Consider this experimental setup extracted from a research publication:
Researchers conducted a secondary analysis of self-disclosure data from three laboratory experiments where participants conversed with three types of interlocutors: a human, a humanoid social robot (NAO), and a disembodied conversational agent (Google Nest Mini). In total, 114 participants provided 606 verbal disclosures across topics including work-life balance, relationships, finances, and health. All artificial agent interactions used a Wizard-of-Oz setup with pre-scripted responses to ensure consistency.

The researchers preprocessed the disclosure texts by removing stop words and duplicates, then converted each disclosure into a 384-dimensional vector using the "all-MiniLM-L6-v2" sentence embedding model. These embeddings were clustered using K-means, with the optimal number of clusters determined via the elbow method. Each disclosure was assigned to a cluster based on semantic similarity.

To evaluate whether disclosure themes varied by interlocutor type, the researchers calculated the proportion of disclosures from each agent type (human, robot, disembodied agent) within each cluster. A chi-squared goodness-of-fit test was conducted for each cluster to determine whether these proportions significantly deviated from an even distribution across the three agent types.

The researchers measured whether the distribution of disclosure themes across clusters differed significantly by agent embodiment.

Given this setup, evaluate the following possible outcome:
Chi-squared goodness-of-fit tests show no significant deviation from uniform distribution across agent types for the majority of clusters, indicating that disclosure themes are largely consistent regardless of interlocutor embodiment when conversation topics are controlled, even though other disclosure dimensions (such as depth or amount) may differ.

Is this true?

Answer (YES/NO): YES